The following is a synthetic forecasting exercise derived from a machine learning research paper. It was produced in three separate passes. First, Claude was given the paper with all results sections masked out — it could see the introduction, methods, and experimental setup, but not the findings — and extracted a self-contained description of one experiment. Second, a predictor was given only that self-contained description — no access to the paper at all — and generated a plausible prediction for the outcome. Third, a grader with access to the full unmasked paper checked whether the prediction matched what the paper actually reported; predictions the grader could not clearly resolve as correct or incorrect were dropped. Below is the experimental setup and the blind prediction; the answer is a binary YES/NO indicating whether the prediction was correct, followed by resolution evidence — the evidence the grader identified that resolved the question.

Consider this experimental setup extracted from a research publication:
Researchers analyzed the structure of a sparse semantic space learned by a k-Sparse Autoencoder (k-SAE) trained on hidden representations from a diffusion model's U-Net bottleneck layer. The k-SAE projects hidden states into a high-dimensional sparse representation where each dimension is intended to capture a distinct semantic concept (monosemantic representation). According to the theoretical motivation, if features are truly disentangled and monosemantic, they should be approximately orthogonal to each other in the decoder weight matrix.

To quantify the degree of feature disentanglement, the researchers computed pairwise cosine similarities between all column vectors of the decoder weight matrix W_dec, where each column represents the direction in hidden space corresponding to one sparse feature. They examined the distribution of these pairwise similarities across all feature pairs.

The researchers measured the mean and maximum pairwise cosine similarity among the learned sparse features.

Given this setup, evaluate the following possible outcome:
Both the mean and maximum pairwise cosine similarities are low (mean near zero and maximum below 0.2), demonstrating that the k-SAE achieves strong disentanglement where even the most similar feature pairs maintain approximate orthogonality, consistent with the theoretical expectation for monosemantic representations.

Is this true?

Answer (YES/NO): YES